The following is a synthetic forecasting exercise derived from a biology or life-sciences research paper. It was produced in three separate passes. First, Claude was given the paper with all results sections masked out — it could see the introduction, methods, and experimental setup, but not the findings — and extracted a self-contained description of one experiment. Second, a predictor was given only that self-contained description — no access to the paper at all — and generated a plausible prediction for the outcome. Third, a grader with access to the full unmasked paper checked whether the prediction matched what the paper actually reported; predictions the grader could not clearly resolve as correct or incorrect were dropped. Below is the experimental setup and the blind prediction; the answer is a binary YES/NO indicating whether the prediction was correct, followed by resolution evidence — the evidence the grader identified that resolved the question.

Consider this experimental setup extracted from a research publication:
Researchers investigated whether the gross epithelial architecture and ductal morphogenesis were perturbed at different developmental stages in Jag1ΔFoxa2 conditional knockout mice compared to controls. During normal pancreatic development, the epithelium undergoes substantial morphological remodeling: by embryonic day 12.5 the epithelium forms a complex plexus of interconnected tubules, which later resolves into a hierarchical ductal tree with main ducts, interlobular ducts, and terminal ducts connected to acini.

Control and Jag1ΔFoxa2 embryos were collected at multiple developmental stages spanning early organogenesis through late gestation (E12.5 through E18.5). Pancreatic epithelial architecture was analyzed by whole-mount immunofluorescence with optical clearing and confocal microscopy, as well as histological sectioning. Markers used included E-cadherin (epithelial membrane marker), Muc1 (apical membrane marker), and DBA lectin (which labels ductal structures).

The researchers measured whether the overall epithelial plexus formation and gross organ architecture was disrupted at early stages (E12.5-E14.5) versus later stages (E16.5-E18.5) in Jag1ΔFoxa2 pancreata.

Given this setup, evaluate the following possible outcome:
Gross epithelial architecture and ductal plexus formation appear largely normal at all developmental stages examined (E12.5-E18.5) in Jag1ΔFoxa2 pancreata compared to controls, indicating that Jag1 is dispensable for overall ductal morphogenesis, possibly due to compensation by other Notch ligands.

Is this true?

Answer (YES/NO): NO